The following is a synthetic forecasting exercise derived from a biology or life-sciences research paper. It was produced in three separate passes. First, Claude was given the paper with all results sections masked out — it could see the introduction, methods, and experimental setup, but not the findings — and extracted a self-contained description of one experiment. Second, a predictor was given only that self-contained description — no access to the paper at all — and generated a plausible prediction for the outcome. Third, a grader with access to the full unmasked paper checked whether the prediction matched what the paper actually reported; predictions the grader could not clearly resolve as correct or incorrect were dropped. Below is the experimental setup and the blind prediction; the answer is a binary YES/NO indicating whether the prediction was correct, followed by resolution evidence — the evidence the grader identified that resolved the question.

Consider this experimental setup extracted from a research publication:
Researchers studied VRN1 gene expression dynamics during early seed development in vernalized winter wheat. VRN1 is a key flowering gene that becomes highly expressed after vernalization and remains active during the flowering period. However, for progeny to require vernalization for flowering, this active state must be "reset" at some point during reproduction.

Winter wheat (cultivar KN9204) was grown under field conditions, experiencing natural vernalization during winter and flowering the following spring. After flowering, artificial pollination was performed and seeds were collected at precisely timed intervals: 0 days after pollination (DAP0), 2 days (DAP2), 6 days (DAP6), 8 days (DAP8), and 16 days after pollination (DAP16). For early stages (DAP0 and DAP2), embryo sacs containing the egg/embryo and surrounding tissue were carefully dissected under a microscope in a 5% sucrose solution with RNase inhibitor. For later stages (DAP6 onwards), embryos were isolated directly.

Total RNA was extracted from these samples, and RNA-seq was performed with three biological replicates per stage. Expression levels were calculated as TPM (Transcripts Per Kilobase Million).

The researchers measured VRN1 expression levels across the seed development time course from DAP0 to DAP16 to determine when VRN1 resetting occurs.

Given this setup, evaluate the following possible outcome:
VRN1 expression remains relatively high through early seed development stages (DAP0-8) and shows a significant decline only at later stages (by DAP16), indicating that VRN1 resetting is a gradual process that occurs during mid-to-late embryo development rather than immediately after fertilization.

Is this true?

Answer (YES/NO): NO